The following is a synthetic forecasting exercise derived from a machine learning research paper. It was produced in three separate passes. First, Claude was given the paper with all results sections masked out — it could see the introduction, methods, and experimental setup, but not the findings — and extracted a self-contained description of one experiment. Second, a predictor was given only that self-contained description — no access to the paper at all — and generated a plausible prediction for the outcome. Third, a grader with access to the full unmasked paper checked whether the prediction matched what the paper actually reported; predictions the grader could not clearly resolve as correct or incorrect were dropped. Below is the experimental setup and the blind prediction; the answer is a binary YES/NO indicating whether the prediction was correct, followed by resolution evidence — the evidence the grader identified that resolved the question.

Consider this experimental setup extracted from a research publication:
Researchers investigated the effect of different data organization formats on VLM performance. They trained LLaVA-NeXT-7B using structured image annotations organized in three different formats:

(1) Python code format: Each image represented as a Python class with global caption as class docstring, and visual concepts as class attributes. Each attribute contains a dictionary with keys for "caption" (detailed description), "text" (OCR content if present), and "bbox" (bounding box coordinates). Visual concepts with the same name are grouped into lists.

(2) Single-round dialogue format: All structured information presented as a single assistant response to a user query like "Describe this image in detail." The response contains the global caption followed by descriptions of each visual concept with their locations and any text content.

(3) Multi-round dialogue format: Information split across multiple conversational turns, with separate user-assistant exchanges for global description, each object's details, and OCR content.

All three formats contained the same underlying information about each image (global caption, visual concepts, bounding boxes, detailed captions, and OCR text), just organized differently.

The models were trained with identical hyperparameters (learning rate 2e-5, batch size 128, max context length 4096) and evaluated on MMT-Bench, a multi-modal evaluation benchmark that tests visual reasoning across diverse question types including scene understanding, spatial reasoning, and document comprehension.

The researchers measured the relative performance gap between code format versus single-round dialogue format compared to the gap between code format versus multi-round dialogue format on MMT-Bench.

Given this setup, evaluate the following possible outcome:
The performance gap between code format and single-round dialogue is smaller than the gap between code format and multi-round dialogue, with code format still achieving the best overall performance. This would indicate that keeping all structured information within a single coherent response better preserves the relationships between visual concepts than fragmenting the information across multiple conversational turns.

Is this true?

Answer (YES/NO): YES